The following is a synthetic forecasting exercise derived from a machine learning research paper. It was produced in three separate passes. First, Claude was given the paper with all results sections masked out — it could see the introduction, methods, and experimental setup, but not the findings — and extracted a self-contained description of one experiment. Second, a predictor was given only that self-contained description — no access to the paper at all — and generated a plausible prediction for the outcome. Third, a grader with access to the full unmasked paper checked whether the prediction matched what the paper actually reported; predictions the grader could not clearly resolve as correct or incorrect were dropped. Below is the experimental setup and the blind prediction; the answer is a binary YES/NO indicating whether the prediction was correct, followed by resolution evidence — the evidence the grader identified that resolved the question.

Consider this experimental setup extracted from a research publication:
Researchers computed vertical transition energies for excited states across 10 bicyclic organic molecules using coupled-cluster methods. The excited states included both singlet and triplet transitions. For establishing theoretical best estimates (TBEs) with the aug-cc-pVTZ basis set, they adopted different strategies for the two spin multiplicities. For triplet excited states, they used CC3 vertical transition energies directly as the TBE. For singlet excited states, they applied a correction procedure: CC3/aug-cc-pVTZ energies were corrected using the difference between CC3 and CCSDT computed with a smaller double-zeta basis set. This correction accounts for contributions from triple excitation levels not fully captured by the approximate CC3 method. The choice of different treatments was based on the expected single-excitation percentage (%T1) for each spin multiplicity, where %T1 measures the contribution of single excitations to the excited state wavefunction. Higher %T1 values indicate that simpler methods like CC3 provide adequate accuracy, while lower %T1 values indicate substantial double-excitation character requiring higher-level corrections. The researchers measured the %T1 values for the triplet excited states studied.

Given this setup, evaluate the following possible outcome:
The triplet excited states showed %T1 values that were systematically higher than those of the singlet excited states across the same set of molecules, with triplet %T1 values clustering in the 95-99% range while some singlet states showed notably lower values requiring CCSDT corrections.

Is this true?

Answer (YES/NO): YES